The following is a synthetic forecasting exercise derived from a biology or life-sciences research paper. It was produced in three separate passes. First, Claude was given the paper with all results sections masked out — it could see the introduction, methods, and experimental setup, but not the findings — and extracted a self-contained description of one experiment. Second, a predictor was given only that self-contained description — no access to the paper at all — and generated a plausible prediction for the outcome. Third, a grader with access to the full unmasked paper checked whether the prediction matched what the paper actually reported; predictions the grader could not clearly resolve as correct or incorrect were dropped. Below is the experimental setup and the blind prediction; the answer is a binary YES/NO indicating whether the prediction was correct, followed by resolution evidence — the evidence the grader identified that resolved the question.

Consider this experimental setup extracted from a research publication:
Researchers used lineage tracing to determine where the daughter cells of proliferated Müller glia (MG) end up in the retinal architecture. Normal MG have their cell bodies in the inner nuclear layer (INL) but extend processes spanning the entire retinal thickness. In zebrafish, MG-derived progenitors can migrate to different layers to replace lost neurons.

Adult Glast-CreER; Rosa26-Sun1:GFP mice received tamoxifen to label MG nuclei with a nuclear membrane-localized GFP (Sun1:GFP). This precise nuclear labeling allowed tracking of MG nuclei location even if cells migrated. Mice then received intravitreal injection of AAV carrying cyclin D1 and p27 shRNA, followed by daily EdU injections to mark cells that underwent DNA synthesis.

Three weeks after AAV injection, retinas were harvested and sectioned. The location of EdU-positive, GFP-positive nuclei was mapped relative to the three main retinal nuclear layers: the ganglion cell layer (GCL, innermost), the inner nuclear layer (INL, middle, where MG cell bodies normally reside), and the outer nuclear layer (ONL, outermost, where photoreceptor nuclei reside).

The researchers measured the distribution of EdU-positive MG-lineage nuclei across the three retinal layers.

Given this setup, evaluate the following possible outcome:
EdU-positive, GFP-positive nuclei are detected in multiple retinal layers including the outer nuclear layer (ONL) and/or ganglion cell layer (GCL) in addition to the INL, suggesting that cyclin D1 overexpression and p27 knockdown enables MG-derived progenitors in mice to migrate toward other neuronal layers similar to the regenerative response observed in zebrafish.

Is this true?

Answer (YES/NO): YES